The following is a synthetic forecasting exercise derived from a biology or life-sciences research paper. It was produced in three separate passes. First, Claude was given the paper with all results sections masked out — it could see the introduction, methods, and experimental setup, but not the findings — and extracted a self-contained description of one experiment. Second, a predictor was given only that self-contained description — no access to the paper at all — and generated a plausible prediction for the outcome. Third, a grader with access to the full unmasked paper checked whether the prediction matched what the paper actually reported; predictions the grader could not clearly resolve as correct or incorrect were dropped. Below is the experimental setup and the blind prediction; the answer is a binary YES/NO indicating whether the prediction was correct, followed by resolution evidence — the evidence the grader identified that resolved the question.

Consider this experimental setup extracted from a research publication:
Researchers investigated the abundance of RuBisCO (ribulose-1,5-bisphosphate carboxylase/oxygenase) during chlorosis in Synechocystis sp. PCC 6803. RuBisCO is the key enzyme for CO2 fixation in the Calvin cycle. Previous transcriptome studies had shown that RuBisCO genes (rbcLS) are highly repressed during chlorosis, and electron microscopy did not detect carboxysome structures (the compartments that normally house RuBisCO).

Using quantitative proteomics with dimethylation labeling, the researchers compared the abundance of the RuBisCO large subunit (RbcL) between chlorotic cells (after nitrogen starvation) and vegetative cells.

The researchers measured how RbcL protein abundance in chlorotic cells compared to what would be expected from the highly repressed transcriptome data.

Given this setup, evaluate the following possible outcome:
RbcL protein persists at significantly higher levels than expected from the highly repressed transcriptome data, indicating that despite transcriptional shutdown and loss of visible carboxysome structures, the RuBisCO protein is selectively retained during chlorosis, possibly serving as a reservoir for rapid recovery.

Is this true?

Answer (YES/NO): YES